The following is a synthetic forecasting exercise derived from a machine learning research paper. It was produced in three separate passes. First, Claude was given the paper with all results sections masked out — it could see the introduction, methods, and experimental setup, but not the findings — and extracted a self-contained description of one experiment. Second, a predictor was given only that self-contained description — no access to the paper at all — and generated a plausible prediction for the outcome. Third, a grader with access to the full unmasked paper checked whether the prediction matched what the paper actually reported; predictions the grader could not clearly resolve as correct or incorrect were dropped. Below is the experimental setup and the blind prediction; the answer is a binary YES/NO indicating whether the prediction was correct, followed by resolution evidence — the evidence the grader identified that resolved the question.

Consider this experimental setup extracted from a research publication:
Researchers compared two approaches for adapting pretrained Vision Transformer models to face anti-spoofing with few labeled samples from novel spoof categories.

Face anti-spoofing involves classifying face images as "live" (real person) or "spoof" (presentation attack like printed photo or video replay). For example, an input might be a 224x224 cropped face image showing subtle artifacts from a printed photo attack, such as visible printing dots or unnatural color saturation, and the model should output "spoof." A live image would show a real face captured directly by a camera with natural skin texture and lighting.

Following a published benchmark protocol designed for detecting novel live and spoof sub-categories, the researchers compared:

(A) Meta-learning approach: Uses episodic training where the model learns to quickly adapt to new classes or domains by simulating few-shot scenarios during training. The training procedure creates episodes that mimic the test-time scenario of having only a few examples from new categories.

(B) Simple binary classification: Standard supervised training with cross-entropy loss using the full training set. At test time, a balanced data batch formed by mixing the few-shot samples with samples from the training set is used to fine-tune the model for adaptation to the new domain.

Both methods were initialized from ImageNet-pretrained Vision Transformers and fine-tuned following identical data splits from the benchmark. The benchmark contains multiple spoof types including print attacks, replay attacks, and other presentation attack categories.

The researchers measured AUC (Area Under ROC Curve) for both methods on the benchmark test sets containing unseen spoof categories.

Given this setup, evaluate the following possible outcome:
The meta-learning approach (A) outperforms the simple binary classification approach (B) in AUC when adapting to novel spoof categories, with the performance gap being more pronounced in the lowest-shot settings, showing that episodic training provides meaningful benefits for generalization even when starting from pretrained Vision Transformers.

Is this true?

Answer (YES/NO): NO